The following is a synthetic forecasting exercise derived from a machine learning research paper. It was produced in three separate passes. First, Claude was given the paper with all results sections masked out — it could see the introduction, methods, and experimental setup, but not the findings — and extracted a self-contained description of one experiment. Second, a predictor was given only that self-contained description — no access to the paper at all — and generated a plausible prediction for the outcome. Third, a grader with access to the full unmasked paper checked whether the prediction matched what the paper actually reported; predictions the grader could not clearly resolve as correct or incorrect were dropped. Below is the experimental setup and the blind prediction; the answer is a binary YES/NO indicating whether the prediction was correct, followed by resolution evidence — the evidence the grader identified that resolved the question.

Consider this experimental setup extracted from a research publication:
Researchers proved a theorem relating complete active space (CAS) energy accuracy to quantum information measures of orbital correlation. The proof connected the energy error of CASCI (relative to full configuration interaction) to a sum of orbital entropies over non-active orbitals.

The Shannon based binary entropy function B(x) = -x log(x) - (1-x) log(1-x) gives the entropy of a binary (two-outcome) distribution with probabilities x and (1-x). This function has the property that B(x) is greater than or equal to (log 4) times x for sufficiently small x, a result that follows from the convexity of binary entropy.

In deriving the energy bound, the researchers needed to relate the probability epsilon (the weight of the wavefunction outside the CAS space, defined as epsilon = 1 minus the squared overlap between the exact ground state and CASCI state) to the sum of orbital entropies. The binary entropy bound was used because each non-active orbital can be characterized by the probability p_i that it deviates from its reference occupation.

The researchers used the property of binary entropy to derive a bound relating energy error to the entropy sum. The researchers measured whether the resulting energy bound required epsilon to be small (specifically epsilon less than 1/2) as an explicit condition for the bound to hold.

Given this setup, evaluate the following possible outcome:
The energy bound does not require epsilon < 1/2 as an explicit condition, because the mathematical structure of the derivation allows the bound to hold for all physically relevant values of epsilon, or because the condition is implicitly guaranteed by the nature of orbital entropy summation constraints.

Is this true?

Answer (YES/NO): NO